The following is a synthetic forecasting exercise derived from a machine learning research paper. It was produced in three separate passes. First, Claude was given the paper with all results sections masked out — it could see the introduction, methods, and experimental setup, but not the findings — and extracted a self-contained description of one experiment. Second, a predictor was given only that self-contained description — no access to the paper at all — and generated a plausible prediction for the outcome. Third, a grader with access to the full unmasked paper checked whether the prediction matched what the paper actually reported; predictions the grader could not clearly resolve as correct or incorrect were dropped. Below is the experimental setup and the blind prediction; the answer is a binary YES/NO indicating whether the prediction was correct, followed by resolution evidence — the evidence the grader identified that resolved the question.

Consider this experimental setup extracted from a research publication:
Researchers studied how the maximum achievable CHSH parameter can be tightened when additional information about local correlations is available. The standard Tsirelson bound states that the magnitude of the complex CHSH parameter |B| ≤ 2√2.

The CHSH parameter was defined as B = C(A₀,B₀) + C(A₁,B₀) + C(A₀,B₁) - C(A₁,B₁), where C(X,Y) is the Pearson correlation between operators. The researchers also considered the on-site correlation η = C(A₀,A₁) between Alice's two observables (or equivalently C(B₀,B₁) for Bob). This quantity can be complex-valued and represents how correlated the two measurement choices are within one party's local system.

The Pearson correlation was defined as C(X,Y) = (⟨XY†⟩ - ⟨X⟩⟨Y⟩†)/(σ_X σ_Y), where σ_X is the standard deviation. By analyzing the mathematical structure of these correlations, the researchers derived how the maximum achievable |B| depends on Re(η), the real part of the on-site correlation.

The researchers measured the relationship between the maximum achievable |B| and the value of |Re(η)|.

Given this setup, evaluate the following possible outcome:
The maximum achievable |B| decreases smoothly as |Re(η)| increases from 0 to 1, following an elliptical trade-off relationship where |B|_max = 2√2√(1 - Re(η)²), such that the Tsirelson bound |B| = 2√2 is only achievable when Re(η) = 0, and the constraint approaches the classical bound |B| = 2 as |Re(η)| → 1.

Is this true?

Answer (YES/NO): NO